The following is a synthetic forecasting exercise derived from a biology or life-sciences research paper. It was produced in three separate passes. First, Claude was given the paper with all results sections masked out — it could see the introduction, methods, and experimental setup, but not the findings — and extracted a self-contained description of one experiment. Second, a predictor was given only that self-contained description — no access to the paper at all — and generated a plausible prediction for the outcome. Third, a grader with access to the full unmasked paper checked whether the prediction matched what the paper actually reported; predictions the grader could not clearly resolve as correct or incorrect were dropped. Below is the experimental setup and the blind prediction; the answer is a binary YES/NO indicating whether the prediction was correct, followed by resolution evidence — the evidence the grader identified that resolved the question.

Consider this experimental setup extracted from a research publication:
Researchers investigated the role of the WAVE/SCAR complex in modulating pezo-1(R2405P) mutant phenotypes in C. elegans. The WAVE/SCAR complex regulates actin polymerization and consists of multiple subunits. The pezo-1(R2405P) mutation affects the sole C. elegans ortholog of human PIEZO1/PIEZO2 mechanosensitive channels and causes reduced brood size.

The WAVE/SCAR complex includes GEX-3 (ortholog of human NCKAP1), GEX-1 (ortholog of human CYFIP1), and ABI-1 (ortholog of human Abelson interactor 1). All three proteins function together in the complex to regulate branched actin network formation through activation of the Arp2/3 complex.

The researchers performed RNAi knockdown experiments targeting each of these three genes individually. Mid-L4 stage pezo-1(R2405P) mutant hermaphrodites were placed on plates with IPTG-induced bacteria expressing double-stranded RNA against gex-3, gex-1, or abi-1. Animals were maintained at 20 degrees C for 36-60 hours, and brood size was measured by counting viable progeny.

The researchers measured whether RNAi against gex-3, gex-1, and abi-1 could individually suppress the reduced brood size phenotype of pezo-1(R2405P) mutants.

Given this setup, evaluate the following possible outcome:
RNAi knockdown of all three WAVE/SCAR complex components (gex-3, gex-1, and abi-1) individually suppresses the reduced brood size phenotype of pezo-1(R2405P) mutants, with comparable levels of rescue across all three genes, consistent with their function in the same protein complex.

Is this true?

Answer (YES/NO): NO